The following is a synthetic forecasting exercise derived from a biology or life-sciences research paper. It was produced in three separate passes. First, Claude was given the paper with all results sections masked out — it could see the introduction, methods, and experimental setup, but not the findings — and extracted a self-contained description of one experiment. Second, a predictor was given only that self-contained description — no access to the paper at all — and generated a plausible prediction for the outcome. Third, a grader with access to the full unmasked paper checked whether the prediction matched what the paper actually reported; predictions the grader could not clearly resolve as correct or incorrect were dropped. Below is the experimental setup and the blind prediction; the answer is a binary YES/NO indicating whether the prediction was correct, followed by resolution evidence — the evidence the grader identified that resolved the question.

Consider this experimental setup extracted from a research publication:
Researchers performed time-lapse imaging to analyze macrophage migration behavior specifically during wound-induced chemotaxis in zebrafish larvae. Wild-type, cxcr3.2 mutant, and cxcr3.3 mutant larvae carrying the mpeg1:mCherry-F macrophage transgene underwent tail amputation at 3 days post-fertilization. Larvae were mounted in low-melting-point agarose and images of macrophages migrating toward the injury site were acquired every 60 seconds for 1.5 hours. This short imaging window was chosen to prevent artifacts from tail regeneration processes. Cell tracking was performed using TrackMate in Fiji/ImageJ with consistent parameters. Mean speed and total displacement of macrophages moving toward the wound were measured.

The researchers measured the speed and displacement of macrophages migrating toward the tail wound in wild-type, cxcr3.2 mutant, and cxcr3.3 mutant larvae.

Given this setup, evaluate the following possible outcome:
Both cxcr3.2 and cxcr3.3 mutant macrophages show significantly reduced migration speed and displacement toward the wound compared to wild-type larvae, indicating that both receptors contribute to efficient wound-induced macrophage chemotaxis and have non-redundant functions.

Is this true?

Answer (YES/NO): NO